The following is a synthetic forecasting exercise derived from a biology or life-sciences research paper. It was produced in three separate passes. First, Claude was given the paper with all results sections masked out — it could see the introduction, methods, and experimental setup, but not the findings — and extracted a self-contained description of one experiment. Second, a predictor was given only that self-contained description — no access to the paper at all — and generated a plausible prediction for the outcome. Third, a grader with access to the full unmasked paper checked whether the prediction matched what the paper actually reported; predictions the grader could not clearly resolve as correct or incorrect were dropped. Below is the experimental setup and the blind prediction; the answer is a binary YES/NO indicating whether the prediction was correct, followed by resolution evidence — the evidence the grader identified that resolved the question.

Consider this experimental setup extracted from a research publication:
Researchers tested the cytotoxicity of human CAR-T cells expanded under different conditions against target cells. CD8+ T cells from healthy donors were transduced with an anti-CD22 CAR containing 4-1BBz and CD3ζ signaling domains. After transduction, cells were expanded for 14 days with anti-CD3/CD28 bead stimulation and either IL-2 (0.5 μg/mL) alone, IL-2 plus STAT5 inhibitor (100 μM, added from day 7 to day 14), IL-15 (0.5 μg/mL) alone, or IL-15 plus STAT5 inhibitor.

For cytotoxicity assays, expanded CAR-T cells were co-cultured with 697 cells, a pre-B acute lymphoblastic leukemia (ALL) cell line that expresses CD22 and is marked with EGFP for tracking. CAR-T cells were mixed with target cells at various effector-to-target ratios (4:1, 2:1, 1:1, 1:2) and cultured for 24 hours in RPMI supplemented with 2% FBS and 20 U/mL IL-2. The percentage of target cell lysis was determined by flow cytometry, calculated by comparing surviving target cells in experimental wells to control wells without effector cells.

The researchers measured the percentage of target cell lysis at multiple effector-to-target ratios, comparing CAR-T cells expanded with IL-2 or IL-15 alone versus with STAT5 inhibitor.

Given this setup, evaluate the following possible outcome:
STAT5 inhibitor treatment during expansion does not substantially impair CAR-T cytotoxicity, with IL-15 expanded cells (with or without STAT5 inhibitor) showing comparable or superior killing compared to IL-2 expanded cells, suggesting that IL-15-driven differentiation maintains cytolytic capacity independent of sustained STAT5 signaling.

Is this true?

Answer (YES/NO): NO